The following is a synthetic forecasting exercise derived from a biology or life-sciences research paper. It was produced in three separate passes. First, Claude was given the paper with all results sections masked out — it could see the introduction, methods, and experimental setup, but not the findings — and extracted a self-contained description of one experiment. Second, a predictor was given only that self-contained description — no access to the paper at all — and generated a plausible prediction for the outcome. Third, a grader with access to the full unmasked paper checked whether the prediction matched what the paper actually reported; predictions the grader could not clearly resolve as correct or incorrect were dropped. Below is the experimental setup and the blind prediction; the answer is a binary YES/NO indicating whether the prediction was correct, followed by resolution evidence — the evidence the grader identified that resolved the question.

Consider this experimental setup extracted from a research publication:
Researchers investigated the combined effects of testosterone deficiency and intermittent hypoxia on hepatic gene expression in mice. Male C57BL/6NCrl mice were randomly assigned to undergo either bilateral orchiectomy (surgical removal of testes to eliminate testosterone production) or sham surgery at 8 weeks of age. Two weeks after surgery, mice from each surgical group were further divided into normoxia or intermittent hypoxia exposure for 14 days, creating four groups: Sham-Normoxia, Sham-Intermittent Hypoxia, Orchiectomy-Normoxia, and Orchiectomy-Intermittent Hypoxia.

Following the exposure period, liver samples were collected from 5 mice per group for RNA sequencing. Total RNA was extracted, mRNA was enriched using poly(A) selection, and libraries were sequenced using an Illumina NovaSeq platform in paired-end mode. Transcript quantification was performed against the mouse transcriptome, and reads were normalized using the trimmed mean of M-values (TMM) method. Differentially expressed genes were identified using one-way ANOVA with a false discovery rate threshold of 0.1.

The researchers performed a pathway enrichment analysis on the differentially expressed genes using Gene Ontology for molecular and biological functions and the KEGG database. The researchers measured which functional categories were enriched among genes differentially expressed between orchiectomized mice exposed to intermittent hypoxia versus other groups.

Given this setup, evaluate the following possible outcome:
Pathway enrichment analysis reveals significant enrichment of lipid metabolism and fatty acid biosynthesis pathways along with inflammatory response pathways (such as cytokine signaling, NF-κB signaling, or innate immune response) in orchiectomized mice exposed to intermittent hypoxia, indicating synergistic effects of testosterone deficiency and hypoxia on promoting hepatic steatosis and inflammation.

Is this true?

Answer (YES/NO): NO